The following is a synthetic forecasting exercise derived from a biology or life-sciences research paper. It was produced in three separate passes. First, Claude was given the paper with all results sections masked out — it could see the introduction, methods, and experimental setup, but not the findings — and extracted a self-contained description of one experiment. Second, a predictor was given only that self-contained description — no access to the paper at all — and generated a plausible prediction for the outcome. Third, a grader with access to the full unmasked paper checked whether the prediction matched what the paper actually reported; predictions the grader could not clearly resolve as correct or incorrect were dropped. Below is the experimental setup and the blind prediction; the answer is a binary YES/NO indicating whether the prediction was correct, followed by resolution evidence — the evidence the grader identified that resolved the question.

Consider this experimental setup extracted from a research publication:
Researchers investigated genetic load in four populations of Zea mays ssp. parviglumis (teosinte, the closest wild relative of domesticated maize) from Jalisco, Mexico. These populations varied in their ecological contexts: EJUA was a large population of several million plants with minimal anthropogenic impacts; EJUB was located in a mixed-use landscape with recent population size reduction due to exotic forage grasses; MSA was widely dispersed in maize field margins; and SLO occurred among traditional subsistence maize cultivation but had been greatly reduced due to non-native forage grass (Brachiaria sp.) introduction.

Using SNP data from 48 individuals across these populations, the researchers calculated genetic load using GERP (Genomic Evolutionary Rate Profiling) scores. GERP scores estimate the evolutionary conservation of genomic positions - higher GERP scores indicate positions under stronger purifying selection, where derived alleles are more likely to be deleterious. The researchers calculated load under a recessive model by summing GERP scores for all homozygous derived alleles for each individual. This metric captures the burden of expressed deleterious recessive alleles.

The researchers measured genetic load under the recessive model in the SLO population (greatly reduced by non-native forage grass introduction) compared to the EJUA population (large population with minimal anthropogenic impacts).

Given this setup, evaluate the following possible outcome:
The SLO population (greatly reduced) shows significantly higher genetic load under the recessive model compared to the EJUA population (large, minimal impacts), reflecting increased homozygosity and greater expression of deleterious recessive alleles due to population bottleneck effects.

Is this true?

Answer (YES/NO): YES